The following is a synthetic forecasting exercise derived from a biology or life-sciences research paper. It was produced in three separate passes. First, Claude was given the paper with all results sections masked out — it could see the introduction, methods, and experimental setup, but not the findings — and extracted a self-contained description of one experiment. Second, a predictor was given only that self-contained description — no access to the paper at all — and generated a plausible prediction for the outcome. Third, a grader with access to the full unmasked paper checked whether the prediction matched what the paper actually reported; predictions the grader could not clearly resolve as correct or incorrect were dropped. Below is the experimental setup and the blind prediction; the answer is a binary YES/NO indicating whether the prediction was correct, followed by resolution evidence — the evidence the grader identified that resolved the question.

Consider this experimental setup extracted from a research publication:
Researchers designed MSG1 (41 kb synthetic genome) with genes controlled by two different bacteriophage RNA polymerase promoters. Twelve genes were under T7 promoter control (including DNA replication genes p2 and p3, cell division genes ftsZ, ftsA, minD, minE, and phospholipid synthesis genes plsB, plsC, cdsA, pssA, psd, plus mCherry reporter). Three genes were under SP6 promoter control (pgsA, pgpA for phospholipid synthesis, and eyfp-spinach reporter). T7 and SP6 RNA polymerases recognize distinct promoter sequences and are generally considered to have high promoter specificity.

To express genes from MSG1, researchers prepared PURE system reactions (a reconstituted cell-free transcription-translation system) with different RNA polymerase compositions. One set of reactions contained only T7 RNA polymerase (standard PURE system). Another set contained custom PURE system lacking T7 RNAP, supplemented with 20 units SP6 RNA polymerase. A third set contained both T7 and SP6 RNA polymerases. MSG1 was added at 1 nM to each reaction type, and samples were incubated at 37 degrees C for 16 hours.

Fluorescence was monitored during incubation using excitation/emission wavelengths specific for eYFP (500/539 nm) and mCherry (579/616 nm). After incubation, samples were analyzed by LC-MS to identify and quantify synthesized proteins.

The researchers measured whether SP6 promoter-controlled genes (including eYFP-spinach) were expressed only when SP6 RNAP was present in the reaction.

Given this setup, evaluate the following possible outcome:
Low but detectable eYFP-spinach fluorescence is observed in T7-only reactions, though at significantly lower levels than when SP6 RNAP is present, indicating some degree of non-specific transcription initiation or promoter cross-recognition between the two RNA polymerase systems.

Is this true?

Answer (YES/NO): NO